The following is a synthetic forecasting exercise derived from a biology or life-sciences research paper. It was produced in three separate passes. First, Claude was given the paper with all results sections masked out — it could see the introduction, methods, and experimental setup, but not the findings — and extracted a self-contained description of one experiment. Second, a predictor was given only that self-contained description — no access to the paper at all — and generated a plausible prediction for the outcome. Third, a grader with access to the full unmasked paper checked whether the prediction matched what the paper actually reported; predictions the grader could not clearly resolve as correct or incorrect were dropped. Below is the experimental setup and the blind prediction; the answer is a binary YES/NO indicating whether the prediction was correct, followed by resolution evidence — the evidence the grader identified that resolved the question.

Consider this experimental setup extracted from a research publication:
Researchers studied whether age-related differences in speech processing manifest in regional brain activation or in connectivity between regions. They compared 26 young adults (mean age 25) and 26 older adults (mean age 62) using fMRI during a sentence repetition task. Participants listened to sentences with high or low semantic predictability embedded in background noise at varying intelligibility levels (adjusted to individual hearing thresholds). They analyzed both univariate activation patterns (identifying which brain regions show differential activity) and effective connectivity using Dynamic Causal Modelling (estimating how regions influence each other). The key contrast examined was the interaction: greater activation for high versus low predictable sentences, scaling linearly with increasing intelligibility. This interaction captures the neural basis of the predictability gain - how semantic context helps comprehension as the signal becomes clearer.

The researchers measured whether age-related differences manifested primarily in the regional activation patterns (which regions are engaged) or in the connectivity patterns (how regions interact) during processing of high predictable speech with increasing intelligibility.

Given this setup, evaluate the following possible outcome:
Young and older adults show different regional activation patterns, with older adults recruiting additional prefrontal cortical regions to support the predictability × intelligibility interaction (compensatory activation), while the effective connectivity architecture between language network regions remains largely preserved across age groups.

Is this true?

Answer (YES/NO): NO